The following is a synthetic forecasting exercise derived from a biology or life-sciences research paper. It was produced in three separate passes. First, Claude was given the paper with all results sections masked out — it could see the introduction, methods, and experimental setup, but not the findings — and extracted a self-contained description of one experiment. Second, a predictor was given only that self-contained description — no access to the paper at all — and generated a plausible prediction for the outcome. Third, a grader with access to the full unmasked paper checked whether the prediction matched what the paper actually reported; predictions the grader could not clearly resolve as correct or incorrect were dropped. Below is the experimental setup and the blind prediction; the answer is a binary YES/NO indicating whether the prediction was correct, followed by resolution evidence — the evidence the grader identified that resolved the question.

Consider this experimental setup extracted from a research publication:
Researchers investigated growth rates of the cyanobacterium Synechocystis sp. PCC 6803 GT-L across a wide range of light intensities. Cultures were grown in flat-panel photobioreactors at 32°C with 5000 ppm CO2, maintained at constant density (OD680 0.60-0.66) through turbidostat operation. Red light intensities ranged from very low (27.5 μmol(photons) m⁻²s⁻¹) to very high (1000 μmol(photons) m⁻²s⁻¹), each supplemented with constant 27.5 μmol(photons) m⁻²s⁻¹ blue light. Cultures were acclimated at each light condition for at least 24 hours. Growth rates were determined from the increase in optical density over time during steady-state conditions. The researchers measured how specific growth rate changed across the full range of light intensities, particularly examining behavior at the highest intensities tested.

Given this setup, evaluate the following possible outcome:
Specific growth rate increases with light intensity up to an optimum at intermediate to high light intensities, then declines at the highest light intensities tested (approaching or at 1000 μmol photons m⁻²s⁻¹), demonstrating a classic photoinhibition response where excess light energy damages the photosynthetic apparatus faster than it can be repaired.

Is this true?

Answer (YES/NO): YES